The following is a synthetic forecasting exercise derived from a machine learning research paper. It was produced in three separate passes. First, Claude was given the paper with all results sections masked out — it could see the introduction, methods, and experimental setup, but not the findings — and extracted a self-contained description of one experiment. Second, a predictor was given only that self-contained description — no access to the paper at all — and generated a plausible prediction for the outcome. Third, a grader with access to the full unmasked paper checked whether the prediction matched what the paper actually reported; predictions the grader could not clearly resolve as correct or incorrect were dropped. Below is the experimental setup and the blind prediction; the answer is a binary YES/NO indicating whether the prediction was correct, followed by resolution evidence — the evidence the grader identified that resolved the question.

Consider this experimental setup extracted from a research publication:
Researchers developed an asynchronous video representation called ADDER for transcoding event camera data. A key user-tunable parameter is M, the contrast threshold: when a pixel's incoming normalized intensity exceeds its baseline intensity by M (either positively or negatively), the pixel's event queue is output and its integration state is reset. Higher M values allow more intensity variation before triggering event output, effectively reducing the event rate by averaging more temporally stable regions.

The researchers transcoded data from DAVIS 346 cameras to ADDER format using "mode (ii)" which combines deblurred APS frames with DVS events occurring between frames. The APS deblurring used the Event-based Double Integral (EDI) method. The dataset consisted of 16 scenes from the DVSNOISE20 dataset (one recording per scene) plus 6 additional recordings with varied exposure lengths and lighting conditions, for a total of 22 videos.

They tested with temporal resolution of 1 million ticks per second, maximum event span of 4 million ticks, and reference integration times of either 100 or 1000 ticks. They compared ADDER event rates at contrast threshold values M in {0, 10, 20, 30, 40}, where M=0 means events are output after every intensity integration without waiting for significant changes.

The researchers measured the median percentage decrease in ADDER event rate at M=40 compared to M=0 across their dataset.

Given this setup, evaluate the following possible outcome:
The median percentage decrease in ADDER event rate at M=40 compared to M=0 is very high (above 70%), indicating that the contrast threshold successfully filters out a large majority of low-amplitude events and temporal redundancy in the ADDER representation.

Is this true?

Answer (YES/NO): NO